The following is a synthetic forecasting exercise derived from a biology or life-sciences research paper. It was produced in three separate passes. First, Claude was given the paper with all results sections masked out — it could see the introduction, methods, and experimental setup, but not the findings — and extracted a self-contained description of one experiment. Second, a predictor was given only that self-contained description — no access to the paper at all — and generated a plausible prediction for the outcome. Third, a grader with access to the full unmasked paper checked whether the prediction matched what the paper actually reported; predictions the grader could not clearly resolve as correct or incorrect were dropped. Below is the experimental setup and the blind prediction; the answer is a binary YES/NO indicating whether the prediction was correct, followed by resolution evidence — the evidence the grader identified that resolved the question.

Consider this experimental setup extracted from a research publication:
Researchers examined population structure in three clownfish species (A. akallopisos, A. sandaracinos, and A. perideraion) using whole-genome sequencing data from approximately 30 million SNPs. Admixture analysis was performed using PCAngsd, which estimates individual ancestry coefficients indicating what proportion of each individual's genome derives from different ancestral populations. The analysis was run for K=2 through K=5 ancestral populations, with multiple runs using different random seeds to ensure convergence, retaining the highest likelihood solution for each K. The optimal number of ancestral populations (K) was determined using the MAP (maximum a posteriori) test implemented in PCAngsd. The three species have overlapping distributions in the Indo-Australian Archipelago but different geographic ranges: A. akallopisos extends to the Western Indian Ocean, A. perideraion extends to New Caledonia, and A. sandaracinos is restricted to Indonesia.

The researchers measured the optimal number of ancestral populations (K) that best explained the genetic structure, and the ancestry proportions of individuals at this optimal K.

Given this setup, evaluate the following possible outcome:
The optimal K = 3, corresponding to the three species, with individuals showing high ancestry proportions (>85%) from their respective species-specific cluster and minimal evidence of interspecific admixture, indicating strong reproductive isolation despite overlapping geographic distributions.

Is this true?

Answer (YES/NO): YES